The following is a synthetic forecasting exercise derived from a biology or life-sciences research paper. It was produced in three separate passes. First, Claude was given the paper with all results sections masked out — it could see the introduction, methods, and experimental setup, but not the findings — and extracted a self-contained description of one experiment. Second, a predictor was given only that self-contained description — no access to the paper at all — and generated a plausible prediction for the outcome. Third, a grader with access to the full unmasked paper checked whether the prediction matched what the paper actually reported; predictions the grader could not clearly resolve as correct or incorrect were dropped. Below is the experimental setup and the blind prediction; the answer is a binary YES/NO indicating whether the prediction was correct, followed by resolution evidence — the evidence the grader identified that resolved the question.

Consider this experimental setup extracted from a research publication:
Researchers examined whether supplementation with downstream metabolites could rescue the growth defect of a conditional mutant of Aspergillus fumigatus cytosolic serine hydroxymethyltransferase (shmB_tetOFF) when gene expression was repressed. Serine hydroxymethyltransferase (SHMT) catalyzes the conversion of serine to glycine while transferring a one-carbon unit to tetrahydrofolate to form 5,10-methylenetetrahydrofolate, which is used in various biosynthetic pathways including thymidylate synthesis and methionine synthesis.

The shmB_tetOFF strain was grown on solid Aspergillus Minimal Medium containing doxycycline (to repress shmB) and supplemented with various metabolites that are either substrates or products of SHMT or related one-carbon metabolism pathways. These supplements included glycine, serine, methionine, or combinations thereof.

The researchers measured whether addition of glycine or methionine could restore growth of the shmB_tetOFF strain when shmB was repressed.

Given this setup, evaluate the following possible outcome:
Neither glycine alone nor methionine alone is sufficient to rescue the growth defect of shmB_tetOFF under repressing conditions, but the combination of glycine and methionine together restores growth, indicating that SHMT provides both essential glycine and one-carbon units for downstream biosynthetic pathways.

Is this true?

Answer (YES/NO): NO